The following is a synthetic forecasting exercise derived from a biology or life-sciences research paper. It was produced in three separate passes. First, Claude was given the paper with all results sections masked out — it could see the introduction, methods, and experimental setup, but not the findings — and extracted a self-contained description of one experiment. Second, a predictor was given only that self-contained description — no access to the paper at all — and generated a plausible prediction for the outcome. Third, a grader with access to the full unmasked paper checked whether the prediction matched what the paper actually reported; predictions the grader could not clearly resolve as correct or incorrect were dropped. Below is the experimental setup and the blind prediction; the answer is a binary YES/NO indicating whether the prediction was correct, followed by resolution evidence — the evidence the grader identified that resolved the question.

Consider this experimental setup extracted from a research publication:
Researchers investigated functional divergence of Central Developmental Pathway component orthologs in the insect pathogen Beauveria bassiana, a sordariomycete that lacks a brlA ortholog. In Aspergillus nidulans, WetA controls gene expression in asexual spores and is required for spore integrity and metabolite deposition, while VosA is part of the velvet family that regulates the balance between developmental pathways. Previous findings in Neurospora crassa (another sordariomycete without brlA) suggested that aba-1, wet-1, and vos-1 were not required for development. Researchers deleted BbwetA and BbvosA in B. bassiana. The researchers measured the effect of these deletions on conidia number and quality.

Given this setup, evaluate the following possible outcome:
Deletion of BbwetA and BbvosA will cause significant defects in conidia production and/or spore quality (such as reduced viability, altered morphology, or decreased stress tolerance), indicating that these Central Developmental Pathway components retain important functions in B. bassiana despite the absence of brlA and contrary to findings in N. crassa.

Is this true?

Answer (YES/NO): YES